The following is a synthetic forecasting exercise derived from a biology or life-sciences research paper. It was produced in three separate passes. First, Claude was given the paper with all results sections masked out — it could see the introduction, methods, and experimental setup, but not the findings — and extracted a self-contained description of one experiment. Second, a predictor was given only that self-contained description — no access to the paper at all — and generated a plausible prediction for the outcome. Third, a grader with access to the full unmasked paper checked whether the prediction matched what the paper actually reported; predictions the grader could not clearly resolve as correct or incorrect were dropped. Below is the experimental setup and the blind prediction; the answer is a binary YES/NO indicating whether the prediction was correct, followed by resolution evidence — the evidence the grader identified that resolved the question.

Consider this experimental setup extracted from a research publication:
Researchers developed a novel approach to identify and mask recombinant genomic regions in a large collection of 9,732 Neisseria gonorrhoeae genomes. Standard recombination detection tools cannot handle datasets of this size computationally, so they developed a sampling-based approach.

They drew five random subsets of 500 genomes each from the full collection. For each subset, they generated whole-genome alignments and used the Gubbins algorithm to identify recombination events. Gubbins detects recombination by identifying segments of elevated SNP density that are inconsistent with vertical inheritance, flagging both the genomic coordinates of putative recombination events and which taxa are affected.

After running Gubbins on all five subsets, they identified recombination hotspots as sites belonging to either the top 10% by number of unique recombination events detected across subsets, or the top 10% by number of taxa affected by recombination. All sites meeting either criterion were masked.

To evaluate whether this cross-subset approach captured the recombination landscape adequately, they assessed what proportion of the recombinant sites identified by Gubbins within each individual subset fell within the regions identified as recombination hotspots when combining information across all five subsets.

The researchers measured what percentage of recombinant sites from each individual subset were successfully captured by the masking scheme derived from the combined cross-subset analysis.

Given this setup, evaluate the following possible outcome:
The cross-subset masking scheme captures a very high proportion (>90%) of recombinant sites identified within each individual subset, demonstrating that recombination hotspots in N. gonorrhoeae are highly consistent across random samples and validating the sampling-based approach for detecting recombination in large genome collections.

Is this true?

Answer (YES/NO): NO